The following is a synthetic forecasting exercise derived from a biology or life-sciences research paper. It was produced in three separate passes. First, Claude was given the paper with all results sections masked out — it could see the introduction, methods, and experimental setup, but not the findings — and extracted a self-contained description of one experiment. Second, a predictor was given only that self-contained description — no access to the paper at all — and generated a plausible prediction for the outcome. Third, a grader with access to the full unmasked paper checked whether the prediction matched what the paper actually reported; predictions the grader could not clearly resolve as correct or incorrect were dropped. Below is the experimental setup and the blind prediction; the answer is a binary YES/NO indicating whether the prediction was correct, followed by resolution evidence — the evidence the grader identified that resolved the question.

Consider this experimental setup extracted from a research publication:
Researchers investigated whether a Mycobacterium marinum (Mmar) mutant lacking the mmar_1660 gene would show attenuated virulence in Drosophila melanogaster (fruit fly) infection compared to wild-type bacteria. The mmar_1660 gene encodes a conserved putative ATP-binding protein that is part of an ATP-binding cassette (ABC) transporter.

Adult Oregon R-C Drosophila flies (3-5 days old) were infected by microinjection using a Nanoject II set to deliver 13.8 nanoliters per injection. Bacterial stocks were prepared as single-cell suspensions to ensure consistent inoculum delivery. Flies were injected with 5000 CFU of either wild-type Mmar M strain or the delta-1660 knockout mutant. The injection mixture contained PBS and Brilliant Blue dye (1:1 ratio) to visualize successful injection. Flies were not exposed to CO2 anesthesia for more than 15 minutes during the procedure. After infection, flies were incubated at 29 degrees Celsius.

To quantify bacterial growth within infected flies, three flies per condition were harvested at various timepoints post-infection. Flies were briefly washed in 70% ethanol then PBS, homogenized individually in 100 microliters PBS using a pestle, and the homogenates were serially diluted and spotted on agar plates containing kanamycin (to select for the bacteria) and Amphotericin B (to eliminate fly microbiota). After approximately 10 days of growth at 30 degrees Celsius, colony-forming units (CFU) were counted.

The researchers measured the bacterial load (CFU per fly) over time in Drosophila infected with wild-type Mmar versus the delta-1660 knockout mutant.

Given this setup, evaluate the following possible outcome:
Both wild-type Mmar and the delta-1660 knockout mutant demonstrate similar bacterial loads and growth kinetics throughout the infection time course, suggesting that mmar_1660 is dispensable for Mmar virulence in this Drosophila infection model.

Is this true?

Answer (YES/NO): NO